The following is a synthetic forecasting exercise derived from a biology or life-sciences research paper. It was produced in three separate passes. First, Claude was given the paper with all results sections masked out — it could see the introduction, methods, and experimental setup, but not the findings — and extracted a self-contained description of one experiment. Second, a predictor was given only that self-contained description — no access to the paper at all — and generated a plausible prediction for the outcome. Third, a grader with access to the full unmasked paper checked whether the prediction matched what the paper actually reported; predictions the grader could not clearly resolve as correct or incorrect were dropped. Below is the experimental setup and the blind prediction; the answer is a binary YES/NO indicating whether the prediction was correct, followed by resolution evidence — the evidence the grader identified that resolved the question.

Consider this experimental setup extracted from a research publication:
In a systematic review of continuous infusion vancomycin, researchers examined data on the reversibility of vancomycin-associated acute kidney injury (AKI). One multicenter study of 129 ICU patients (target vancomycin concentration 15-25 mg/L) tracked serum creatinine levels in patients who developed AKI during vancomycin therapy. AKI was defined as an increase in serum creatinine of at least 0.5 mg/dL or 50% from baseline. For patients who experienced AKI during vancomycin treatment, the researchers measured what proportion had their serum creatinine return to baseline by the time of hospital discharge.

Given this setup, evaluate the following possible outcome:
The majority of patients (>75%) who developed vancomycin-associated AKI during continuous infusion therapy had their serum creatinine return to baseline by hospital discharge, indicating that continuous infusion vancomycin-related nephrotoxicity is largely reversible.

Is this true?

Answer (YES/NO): NO